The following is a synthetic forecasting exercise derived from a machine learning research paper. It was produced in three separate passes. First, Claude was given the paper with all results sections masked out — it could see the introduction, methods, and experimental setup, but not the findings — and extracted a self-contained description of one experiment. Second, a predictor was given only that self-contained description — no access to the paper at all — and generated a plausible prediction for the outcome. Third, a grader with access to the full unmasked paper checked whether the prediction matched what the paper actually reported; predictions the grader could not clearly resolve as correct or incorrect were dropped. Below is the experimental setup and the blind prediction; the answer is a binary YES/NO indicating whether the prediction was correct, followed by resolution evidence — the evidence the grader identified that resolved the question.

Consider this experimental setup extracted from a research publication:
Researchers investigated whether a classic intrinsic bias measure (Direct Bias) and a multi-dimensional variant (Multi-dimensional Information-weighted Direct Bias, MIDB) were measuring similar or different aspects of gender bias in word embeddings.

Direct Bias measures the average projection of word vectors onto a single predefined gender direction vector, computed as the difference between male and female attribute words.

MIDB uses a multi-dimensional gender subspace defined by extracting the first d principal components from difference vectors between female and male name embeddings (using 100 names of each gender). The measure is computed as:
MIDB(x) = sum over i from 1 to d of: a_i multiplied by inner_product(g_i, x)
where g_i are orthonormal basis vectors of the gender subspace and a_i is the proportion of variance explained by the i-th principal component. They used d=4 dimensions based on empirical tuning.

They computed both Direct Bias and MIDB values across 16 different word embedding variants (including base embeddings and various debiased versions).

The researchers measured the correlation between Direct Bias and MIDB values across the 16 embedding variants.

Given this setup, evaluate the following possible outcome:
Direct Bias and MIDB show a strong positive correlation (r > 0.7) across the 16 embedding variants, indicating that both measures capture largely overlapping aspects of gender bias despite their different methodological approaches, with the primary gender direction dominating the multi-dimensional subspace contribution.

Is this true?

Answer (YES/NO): NO